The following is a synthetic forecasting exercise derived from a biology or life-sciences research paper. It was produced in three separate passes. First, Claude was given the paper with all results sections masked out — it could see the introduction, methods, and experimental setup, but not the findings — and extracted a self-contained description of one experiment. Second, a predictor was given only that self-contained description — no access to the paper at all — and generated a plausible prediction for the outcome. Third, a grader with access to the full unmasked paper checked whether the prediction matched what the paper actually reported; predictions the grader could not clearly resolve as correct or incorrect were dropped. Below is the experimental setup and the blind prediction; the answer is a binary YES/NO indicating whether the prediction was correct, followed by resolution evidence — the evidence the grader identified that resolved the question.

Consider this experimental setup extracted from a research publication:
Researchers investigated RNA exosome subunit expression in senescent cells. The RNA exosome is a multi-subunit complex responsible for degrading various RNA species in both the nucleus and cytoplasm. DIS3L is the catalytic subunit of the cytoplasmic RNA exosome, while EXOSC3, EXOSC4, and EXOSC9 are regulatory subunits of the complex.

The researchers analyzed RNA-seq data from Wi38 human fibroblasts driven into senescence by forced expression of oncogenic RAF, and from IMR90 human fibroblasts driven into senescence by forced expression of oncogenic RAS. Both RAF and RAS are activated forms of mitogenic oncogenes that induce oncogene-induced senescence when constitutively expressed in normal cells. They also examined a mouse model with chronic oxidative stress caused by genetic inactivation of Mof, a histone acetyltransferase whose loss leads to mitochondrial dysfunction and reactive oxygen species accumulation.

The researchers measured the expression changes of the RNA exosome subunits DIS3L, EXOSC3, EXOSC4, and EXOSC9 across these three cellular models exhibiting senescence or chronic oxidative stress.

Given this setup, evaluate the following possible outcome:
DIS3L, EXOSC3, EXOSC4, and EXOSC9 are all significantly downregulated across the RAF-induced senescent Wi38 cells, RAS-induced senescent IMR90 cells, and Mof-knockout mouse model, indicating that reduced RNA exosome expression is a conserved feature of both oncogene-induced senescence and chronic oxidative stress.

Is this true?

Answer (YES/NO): NO